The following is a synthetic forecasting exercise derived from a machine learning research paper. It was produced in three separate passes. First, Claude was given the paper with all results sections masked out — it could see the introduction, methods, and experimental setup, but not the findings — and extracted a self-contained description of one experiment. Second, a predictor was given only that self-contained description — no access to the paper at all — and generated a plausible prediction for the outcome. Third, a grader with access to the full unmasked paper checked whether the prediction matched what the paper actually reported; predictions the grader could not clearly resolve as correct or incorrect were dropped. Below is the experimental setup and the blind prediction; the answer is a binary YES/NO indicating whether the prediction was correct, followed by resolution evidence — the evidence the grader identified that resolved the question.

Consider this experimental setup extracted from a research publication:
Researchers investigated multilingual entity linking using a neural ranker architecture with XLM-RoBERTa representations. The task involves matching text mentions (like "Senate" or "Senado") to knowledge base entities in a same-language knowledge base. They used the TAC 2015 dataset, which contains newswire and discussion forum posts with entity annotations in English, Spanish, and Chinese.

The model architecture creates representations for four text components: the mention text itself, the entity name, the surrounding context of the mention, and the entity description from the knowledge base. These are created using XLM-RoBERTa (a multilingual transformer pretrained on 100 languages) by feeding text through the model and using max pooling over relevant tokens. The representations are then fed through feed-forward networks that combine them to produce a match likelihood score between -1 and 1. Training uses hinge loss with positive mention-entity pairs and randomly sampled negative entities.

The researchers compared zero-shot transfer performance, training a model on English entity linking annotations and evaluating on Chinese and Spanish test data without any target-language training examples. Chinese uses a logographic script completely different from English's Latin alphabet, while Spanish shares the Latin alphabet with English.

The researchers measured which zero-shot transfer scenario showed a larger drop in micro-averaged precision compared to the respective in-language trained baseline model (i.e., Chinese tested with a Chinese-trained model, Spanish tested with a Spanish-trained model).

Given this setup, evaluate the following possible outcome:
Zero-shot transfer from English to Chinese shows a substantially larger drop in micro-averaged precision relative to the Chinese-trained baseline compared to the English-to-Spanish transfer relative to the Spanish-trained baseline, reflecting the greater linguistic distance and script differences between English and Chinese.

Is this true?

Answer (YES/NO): YES